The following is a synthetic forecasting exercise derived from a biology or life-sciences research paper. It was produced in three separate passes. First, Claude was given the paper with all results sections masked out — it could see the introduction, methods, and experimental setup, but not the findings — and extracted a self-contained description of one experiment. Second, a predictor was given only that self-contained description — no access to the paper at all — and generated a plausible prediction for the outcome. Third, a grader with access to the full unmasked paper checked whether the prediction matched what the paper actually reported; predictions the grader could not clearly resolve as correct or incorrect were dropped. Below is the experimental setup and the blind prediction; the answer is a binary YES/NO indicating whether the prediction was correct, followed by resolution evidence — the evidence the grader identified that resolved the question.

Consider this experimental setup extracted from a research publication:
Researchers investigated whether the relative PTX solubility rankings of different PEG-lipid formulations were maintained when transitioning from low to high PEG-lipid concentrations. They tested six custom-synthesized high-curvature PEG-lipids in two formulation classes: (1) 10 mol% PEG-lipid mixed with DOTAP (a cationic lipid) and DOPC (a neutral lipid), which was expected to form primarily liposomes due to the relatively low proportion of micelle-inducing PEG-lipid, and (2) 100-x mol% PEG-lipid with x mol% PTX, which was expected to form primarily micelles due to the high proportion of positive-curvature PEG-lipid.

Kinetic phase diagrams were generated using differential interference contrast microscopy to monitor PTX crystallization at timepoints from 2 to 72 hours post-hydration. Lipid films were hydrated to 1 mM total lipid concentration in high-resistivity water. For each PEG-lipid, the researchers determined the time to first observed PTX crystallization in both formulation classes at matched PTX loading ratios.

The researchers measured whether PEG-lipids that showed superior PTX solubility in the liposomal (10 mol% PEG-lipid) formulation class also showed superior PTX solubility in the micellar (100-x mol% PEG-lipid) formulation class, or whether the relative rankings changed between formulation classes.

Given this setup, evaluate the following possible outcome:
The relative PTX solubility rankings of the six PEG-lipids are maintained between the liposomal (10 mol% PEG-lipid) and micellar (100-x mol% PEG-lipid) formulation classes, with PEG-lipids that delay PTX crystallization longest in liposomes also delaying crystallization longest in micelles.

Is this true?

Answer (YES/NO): YES